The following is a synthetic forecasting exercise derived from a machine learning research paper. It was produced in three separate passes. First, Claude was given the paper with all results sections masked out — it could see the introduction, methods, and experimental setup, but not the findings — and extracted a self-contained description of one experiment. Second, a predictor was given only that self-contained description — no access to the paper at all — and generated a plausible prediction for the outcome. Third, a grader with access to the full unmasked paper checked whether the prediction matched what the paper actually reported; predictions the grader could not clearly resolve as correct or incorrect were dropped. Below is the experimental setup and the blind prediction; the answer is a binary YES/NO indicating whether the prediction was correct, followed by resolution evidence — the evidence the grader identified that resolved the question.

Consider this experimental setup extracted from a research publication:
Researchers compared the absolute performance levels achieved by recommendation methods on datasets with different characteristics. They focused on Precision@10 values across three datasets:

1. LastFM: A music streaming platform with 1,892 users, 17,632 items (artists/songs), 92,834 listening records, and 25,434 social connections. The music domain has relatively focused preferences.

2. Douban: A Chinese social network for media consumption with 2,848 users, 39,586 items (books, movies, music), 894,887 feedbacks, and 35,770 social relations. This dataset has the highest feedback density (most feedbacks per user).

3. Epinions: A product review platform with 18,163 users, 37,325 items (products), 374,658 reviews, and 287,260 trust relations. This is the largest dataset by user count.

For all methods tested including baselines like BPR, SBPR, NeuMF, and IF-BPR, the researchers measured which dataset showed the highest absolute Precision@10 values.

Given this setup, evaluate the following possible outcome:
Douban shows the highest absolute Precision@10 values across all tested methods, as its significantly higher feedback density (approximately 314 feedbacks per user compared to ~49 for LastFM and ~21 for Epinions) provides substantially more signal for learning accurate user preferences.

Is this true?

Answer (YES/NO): YES